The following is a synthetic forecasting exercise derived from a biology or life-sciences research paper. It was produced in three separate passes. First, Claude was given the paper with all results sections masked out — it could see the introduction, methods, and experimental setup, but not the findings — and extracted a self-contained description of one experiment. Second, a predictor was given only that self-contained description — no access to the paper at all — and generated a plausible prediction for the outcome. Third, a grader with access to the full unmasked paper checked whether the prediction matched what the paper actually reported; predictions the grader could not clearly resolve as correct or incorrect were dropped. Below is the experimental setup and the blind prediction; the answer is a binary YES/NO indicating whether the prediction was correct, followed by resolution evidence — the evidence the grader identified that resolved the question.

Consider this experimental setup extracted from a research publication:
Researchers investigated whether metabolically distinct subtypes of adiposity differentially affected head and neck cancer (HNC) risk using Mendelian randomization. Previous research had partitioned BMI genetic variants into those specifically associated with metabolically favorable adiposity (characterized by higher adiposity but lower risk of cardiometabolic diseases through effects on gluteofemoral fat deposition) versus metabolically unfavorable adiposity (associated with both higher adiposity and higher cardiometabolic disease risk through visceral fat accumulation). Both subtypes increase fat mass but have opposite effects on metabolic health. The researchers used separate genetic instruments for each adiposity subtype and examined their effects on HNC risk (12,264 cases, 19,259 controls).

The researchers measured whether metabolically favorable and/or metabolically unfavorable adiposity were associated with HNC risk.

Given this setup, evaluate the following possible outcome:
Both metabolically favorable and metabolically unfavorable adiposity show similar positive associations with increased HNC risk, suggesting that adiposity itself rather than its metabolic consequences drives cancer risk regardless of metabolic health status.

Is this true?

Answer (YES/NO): NO